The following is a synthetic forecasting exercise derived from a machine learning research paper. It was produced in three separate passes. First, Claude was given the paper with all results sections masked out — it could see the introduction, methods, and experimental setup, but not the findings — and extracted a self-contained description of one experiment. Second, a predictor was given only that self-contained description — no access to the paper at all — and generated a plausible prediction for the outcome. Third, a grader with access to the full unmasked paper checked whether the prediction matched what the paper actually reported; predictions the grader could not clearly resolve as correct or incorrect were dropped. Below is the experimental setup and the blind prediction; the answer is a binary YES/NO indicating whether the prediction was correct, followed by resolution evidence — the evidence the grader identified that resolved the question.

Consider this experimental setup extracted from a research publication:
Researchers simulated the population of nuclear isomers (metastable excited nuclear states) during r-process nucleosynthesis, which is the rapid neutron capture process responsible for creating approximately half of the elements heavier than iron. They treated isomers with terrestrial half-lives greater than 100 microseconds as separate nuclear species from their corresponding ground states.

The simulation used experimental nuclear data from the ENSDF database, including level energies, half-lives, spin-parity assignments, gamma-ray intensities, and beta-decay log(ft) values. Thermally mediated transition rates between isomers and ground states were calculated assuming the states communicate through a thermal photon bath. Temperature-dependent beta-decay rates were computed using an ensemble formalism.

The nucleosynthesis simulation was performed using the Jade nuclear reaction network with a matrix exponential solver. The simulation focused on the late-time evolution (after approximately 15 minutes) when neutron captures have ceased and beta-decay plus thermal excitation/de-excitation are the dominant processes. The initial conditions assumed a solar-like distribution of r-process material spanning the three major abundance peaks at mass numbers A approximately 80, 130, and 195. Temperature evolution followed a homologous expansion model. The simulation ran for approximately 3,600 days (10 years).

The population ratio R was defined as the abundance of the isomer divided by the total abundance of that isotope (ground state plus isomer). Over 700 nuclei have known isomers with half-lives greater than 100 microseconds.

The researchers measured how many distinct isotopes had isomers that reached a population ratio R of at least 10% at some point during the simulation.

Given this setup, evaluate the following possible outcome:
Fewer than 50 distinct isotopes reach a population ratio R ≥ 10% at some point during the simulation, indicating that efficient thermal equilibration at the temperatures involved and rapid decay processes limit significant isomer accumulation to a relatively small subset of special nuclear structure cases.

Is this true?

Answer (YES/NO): YES